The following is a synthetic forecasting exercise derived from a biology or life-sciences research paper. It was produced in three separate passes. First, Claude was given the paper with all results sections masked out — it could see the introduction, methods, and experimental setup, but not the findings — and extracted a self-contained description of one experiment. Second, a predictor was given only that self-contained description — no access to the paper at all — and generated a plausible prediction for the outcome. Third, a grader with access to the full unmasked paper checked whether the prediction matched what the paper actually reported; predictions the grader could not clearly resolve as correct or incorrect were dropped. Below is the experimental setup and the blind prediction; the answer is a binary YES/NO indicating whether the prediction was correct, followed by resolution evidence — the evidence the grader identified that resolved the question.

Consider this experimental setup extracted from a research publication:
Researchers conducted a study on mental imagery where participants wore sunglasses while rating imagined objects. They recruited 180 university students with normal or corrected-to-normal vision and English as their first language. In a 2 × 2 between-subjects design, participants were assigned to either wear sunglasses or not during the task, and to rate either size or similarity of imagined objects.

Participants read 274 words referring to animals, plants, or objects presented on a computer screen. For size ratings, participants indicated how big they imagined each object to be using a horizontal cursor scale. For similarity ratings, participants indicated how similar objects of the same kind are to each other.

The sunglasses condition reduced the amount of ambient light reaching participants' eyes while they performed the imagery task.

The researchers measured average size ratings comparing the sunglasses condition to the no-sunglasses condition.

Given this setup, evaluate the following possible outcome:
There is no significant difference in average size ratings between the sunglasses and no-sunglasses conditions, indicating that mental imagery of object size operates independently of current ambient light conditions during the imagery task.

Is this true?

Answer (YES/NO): YES